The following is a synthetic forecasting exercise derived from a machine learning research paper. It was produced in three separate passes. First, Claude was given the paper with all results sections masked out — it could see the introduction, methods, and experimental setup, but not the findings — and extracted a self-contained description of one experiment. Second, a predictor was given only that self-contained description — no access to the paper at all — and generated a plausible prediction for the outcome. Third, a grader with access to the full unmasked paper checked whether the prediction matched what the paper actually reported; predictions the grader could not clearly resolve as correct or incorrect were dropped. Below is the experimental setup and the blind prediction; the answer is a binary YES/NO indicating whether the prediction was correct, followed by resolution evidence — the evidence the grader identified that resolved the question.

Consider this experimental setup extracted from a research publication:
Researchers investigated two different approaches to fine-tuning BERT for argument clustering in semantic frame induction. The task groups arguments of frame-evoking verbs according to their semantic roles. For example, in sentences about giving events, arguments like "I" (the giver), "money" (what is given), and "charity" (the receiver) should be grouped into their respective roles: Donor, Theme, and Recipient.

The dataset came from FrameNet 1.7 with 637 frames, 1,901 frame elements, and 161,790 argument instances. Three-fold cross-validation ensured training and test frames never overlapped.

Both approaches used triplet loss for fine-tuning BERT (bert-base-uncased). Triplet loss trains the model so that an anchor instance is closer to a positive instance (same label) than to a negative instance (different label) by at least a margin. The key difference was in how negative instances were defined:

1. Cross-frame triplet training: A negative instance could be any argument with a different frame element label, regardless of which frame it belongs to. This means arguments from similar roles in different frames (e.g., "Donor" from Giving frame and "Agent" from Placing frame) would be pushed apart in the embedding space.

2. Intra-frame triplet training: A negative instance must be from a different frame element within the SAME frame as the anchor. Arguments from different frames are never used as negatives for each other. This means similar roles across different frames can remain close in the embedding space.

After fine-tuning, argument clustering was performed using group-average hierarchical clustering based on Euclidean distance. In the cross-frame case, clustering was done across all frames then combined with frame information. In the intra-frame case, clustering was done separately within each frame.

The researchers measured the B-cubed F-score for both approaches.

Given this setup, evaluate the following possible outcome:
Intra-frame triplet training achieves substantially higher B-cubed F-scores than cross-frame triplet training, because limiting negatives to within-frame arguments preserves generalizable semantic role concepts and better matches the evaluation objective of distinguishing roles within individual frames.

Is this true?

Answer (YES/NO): YES